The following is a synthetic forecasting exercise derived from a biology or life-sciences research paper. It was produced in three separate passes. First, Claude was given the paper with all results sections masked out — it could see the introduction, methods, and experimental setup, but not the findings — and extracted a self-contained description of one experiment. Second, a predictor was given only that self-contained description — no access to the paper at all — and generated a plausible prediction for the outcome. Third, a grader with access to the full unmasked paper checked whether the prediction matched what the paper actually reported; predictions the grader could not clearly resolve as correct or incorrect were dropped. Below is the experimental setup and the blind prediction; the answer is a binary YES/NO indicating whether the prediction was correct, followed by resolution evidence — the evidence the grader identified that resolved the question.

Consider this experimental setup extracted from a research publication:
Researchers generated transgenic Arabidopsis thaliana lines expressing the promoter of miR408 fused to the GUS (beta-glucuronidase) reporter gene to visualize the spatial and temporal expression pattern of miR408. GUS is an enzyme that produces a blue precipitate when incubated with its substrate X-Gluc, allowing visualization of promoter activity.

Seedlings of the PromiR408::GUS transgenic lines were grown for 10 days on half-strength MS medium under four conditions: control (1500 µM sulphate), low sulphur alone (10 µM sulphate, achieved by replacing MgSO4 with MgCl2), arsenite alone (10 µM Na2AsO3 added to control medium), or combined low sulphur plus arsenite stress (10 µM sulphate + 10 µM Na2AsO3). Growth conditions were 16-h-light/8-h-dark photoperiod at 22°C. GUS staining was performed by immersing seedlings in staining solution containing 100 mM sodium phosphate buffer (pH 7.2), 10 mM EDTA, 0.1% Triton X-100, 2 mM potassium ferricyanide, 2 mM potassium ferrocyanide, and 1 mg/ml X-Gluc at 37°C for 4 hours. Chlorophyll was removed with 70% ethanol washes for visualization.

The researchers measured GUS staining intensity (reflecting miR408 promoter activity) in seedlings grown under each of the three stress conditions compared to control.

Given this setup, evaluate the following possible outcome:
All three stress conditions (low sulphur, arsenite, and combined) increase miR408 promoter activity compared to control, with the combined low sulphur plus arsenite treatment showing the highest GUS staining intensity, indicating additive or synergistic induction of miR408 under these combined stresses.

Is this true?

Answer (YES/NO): NO